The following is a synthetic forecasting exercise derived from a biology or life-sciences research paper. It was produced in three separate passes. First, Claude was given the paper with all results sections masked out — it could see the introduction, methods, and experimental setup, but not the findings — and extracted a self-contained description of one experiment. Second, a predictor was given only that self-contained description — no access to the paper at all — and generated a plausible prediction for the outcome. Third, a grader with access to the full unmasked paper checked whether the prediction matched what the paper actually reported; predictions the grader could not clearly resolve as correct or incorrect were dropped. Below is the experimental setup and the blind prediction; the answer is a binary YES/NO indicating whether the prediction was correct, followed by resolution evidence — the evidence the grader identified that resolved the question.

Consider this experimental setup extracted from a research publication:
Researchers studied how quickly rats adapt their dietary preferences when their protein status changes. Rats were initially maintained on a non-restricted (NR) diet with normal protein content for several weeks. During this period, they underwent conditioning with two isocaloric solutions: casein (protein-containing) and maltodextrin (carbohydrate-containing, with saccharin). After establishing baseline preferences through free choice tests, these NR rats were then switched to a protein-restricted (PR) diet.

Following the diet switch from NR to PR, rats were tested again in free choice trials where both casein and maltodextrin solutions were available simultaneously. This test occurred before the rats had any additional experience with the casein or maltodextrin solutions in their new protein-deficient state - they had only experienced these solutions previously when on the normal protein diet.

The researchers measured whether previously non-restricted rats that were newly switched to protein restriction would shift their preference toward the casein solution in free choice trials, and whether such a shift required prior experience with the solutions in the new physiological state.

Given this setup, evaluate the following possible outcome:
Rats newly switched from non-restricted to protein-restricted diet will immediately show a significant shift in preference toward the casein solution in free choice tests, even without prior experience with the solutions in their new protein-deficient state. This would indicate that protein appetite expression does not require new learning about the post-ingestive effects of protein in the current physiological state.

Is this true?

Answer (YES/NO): YES